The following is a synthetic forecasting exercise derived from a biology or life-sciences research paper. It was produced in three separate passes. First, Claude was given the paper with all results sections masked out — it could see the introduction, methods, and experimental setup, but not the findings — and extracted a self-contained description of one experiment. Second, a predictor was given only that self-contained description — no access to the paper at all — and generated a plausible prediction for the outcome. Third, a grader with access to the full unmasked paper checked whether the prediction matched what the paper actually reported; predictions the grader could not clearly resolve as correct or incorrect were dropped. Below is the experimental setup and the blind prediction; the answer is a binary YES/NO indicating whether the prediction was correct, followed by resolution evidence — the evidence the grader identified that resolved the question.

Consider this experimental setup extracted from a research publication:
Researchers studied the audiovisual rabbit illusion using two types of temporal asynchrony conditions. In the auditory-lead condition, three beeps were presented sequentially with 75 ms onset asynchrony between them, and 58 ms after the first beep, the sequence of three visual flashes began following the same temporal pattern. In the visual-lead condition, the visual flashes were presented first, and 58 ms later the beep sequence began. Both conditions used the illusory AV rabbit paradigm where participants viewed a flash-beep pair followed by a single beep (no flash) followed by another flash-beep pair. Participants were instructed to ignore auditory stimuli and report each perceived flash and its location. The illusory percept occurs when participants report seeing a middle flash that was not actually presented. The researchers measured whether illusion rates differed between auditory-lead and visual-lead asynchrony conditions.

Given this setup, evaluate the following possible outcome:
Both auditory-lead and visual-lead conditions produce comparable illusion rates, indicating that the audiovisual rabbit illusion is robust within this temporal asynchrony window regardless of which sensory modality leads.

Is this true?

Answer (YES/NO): NO